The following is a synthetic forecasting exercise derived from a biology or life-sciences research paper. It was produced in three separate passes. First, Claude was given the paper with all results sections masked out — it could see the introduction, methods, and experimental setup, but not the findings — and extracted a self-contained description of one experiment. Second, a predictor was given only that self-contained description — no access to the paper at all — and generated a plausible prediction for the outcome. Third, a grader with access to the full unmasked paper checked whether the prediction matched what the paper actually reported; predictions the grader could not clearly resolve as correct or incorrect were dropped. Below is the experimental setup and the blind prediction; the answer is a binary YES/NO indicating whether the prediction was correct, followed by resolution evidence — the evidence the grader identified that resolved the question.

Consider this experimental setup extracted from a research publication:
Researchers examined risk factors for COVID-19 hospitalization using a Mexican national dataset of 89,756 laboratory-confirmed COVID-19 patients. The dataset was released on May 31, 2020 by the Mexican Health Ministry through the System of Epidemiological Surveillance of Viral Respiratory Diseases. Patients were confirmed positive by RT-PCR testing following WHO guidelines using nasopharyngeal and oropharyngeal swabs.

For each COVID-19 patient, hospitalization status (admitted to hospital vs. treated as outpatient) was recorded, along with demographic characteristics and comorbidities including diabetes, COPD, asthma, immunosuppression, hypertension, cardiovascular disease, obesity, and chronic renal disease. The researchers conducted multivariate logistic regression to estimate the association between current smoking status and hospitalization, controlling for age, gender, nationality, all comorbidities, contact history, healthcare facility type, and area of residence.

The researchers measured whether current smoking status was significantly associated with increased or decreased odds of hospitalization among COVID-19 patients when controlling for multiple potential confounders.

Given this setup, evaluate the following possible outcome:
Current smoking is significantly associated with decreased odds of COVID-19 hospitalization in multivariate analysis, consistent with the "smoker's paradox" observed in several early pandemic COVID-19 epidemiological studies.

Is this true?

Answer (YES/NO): NO